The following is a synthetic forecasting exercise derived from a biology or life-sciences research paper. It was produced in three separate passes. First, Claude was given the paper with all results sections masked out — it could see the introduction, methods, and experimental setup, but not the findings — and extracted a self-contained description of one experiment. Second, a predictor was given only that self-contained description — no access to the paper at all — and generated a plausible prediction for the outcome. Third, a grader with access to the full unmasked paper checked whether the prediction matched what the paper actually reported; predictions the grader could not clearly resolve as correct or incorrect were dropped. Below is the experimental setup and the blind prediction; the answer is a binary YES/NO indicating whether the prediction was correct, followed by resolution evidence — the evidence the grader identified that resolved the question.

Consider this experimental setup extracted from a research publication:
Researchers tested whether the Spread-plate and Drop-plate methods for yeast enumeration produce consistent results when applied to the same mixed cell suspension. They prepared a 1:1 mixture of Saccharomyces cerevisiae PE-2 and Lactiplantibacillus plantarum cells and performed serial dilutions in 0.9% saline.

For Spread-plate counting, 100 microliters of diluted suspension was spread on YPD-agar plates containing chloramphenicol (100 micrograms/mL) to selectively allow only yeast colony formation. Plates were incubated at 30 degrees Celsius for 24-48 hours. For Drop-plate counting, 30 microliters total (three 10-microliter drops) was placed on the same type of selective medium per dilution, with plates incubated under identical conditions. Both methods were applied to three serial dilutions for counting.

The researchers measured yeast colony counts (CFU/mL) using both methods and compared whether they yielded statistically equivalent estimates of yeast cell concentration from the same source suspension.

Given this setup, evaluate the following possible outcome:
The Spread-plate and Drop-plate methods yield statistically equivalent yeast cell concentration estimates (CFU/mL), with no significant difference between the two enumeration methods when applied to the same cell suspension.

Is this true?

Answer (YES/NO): NO